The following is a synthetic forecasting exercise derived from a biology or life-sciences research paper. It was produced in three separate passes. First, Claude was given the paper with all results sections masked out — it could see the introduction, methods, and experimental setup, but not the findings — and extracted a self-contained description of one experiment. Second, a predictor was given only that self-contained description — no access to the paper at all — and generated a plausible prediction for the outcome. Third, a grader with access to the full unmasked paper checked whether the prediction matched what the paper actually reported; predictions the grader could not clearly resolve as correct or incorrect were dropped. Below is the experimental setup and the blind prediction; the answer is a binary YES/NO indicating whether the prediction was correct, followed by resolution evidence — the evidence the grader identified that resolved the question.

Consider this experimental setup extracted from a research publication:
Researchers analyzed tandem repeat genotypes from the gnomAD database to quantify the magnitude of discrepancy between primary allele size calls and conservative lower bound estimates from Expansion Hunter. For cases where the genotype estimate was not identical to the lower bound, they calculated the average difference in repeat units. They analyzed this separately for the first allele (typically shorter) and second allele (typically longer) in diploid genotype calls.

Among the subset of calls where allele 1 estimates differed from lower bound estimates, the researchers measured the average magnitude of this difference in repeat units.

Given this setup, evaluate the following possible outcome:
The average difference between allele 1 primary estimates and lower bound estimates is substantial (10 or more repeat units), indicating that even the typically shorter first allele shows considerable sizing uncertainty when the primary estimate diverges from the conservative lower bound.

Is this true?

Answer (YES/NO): NO